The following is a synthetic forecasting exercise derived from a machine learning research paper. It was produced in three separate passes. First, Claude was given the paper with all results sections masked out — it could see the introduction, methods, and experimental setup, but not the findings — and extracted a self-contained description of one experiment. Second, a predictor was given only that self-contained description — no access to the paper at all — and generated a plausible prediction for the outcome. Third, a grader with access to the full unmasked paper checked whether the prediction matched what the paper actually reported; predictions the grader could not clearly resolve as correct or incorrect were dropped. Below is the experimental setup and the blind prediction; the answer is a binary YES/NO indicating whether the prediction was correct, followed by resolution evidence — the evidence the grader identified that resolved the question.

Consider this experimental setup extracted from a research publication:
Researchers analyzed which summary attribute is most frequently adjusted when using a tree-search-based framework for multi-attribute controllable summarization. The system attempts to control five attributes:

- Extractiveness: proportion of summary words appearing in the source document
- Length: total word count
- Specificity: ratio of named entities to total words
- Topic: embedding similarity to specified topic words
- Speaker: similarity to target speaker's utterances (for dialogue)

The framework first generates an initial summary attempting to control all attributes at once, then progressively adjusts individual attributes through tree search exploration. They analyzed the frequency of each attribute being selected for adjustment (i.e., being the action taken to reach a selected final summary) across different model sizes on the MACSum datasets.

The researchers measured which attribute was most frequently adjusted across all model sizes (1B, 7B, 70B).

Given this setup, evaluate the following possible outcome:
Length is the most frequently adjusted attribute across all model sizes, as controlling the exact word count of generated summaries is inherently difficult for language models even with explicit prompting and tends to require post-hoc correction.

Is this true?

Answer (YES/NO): YES